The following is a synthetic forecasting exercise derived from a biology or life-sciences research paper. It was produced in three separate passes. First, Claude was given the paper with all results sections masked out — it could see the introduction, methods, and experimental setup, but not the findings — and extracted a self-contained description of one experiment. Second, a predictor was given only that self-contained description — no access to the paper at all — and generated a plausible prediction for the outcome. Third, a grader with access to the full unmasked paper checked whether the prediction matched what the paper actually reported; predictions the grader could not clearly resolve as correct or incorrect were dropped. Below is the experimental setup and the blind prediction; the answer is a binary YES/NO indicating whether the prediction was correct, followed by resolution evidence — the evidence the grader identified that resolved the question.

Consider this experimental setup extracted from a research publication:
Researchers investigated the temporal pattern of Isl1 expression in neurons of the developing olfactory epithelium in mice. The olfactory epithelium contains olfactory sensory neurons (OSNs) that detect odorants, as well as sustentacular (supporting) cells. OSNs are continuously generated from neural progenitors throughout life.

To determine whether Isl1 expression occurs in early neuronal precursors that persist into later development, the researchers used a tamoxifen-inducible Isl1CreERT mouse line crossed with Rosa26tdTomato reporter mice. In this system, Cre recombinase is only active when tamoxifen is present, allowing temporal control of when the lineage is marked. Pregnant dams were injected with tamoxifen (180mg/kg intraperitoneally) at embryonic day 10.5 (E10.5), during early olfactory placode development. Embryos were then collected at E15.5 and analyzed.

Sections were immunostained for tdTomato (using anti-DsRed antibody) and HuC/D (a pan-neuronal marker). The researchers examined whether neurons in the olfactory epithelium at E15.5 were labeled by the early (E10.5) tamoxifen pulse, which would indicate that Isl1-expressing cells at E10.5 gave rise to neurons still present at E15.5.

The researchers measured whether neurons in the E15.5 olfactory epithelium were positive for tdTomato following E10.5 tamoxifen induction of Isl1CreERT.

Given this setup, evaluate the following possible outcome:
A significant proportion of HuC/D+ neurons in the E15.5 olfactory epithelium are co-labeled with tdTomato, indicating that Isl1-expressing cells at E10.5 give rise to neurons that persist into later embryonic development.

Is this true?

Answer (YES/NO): NO